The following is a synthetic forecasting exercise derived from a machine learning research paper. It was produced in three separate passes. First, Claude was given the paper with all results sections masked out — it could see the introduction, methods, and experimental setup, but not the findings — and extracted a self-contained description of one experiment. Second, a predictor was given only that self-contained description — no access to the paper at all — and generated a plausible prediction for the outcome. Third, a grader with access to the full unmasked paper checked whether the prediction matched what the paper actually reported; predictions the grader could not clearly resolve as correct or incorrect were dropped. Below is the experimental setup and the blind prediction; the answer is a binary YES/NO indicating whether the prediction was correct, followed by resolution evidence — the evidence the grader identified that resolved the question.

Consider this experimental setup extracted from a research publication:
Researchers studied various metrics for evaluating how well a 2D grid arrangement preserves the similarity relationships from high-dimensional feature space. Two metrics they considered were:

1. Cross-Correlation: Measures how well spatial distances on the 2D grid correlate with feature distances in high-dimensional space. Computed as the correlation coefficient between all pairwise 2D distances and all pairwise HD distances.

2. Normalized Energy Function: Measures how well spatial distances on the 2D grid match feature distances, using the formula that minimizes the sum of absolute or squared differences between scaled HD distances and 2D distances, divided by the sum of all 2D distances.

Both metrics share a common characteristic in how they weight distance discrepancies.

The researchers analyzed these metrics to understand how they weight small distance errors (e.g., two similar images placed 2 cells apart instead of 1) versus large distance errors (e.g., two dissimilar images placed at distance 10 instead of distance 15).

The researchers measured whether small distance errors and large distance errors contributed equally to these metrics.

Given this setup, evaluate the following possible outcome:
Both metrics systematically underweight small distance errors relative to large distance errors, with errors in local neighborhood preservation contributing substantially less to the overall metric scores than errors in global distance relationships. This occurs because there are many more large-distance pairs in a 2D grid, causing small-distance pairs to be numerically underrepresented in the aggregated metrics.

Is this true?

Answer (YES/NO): YES